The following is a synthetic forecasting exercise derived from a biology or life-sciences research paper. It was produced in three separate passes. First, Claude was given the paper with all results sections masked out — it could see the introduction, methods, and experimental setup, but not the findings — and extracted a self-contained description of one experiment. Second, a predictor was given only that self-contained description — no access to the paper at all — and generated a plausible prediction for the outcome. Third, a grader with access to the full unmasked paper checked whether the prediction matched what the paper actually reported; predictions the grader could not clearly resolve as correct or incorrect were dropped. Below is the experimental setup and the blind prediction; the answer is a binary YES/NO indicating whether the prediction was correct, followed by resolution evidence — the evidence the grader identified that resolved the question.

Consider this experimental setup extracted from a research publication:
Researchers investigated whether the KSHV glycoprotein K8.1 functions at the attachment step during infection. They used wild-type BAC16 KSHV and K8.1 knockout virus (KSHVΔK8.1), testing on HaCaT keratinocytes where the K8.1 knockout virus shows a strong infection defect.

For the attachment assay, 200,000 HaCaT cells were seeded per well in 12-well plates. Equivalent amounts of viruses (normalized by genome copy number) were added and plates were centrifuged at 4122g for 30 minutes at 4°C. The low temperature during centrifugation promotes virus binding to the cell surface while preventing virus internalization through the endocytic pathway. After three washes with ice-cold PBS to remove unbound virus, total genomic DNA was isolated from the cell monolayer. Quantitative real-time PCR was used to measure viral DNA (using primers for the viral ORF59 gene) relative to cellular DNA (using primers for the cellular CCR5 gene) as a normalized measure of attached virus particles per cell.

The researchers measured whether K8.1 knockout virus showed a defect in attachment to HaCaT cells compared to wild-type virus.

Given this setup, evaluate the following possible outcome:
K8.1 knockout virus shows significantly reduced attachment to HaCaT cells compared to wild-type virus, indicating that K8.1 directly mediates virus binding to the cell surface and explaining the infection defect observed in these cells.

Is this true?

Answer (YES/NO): YES